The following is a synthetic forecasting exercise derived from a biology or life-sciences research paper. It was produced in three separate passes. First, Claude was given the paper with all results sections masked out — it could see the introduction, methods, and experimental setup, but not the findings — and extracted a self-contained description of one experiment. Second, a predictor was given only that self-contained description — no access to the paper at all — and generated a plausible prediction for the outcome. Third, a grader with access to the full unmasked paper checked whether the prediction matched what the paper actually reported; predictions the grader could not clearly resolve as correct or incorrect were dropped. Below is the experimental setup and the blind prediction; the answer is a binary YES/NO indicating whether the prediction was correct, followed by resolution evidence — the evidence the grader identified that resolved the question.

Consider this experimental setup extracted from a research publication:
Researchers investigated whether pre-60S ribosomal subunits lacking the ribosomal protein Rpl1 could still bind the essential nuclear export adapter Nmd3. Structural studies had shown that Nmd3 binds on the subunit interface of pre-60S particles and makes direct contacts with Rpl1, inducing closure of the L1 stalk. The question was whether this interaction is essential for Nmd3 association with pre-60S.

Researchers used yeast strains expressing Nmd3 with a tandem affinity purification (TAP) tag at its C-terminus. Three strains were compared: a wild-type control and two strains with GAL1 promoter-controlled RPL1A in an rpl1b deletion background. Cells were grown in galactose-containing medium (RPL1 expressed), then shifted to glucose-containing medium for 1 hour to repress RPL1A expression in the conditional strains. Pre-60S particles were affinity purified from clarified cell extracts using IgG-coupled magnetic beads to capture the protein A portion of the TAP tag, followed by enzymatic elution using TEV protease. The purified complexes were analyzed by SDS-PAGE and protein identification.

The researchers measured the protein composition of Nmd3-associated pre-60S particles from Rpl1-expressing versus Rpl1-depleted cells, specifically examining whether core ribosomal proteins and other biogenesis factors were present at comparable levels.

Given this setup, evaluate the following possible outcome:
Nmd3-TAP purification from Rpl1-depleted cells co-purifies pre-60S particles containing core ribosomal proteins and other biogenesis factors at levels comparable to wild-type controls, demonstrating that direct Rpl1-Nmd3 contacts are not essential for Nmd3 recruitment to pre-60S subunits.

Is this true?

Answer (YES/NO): YES